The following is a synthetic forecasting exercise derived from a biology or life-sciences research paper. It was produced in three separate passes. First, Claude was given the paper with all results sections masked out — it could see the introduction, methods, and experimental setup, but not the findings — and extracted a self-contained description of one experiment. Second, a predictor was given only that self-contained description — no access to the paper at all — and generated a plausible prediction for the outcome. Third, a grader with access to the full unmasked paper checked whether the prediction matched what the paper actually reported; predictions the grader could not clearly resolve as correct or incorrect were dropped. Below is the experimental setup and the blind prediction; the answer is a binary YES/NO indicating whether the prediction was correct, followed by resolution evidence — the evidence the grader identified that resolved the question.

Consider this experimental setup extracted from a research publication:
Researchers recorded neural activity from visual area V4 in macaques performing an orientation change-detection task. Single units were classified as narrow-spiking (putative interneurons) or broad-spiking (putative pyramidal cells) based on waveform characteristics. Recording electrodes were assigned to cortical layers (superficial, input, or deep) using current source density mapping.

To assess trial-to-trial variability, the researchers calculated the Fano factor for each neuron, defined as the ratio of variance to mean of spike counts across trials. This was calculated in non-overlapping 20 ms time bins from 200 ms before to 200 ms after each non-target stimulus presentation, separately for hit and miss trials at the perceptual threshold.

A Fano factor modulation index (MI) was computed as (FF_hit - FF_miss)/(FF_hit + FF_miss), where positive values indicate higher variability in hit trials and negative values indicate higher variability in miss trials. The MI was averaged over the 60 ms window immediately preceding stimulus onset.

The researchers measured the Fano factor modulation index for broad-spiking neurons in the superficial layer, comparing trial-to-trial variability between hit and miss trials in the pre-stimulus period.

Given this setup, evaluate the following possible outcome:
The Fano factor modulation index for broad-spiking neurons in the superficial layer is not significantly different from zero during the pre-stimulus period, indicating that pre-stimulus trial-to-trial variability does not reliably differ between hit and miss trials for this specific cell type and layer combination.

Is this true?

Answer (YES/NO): NO